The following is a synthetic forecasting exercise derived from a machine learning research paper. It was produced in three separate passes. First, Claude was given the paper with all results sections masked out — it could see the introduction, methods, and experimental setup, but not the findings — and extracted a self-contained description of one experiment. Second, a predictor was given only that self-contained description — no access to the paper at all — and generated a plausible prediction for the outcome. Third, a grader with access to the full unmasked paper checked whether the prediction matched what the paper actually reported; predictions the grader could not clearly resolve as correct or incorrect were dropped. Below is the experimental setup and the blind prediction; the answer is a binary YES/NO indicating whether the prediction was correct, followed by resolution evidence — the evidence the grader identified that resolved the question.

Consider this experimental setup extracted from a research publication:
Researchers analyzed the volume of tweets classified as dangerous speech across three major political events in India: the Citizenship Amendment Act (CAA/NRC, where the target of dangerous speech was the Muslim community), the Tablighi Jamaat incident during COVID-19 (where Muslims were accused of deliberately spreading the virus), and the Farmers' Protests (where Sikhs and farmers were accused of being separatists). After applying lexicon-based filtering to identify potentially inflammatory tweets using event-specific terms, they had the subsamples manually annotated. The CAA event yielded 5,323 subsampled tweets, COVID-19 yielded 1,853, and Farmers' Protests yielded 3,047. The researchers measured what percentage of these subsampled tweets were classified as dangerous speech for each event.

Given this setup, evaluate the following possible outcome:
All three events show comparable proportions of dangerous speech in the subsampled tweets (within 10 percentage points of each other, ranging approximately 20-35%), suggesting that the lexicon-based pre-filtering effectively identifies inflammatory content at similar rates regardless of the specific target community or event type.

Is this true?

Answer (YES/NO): NO